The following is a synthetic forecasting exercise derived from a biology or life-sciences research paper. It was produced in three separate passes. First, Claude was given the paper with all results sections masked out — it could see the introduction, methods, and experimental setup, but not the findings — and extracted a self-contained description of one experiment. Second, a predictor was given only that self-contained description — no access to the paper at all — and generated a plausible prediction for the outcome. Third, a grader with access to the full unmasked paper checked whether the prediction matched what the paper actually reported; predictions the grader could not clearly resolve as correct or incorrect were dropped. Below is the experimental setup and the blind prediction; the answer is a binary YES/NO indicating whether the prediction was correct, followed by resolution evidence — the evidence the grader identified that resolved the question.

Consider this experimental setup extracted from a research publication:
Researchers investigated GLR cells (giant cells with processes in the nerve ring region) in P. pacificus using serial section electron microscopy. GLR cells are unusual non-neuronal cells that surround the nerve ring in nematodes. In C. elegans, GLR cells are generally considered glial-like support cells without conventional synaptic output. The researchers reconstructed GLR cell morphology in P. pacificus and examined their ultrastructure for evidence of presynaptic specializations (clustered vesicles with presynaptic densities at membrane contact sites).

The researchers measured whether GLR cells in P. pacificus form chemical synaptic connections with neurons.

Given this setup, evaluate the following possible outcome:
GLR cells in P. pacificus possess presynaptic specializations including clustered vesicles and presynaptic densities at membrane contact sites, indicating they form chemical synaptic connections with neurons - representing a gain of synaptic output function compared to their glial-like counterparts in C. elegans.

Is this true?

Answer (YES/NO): YES